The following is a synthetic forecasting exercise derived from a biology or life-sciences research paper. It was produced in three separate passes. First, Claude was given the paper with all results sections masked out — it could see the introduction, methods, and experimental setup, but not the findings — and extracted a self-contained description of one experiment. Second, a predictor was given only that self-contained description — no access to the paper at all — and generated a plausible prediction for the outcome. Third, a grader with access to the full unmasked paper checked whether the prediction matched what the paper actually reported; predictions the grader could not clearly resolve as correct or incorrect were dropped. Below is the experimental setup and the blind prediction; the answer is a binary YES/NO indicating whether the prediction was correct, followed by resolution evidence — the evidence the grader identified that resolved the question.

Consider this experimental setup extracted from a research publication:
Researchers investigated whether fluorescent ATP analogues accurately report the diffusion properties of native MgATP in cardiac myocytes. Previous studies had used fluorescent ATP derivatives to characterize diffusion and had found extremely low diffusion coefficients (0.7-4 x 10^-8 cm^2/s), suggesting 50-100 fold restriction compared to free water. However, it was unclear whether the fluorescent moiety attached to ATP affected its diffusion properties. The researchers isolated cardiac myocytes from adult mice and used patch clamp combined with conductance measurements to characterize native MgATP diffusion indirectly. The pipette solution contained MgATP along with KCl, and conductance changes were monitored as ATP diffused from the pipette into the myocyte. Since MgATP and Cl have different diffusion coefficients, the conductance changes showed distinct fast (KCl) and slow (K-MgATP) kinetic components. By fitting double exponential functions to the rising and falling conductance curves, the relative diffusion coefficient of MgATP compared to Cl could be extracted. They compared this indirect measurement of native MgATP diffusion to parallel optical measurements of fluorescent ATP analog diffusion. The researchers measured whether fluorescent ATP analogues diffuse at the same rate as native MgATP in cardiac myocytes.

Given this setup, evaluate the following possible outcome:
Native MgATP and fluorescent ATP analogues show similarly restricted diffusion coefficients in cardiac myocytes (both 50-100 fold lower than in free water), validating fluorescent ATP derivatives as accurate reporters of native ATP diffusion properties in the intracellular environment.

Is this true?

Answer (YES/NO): NO